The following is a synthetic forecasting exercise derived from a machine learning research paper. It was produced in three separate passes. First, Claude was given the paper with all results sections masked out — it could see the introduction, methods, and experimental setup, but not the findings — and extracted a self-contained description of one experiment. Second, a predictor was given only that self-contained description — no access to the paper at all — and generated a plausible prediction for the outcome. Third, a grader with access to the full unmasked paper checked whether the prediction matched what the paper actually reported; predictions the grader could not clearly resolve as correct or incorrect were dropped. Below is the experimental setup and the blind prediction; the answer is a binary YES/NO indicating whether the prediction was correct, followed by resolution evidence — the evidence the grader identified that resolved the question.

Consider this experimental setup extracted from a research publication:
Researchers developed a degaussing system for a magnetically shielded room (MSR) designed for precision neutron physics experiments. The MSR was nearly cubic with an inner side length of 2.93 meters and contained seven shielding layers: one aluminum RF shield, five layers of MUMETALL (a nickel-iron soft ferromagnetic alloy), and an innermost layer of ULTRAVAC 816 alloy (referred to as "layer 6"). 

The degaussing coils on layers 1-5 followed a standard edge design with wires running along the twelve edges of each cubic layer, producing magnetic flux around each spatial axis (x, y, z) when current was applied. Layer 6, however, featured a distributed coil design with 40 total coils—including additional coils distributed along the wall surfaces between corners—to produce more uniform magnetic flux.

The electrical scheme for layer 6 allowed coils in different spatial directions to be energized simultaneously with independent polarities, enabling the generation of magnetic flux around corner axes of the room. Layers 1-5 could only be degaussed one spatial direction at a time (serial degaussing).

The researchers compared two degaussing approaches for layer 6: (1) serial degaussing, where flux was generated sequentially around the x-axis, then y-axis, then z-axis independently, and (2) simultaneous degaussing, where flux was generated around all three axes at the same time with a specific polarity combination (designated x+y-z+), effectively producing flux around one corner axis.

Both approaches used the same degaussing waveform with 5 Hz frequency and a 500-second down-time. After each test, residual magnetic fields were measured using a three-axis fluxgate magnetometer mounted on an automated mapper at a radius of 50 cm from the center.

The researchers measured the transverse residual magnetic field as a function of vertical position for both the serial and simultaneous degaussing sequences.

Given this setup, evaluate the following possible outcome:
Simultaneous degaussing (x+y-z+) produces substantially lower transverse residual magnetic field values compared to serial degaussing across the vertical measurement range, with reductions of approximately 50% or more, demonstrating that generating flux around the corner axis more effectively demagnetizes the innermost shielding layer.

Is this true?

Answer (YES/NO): NO